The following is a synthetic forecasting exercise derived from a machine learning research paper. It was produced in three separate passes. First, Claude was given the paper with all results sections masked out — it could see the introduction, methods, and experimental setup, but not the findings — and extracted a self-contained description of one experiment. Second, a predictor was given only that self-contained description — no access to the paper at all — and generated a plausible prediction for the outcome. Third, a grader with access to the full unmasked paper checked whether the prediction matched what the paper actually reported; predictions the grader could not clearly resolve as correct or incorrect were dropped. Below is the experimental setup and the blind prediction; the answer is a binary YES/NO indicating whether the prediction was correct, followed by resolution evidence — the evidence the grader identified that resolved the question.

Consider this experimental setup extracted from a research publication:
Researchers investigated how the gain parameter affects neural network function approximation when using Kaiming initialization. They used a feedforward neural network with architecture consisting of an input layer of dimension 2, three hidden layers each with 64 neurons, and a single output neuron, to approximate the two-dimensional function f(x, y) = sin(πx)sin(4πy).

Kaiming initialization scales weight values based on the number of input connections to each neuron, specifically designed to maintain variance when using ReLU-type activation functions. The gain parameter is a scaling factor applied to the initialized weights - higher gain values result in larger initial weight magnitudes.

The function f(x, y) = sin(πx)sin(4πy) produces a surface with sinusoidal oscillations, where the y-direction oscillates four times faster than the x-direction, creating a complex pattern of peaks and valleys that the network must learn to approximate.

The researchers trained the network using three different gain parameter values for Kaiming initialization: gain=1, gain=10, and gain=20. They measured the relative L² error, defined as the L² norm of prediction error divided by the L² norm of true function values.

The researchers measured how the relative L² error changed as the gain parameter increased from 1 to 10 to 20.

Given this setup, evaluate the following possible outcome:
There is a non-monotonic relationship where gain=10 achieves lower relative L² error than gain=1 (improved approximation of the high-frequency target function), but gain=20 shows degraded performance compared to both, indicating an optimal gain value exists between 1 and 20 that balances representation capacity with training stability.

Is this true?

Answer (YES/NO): NO